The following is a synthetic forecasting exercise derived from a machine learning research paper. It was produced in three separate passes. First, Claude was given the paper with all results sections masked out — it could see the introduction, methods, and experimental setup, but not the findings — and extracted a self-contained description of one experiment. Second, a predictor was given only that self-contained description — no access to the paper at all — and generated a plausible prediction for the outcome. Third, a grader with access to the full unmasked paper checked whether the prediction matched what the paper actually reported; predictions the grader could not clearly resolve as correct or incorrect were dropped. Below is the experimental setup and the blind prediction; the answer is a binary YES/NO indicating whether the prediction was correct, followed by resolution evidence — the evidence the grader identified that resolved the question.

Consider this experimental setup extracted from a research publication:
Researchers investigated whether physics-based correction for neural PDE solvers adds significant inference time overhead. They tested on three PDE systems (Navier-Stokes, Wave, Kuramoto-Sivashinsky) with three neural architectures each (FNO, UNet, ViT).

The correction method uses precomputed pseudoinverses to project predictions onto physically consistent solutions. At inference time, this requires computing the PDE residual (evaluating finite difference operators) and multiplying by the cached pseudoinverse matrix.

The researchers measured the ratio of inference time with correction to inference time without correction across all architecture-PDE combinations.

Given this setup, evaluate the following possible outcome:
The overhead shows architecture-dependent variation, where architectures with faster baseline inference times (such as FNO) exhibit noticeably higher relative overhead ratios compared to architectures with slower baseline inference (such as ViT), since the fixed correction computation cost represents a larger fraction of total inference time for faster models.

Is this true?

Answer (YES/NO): NO